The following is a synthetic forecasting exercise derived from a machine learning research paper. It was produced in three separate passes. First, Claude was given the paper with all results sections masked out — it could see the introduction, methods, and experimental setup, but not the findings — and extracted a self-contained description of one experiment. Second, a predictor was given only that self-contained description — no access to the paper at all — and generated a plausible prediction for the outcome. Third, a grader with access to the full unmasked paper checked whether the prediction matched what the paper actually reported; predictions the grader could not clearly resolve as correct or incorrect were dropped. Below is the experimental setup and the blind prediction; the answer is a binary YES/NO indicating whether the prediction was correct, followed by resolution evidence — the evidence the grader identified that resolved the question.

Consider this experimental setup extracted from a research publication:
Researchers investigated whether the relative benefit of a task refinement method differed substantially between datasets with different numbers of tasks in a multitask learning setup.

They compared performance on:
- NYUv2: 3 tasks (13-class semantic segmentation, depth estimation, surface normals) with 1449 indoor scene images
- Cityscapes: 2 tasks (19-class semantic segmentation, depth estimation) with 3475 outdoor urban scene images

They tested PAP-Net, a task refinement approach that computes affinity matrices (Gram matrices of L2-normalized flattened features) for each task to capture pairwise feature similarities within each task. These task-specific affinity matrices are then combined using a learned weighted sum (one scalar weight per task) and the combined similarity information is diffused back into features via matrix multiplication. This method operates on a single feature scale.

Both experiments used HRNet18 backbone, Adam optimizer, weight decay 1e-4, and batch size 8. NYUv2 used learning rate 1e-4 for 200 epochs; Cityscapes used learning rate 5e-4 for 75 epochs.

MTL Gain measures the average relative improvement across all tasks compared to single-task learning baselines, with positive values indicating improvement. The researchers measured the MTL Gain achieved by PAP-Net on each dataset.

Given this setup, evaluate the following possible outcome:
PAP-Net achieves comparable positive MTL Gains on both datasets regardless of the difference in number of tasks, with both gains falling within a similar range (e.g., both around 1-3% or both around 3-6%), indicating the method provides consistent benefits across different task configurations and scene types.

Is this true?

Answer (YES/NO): NO